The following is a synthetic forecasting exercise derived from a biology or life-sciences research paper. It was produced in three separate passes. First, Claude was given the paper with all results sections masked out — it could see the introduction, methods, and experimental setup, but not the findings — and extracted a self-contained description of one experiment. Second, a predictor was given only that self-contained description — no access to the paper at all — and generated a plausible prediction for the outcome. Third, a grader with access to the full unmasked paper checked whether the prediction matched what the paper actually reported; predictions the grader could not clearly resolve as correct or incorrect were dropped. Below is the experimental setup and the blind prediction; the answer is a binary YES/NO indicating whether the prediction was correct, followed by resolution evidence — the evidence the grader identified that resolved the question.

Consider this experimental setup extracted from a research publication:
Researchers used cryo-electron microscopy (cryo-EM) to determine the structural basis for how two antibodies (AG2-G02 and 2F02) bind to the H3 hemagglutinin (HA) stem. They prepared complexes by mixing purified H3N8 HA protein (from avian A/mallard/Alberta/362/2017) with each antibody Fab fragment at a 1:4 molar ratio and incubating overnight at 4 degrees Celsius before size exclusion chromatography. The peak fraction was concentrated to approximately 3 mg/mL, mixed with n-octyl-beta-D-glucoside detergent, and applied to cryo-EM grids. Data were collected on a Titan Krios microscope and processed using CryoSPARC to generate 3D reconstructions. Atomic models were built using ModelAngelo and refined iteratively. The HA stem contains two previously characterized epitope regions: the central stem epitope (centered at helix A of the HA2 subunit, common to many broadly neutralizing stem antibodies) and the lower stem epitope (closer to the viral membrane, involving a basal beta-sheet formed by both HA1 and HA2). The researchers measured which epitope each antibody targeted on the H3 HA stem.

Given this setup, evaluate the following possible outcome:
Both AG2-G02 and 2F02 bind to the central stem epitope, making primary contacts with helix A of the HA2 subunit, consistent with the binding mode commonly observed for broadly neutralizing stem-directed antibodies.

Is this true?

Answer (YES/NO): NO